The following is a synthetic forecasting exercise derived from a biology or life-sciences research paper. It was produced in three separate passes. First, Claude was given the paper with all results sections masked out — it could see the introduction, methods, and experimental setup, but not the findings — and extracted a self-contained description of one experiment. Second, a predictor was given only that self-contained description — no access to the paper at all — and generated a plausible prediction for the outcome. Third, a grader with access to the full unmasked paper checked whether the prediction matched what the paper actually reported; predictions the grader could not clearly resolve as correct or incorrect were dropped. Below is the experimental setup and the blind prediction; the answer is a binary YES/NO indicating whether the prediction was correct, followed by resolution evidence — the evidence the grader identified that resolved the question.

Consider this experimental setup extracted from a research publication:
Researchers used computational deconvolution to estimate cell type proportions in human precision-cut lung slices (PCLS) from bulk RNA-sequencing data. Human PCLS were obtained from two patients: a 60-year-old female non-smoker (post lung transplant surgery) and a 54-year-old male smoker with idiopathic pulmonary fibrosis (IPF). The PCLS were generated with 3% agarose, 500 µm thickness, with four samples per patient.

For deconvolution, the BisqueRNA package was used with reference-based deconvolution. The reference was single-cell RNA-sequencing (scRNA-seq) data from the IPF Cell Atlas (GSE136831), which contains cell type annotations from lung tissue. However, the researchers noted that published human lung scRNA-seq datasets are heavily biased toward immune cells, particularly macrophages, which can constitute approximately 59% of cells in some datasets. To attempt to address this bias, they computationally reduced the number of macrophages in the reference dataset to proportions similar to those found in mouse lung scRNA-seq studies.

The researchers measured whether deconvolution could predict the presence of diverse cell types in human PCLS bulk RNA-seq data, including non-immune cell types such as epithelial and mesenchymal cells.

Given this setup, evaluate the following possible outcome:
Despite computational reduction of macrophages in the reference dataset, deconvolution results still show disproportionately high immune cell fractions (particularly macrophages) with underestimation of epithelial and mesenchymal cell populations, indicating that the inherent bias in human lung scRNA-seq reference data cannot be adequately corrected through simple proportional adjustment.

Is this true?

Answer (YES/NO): NO